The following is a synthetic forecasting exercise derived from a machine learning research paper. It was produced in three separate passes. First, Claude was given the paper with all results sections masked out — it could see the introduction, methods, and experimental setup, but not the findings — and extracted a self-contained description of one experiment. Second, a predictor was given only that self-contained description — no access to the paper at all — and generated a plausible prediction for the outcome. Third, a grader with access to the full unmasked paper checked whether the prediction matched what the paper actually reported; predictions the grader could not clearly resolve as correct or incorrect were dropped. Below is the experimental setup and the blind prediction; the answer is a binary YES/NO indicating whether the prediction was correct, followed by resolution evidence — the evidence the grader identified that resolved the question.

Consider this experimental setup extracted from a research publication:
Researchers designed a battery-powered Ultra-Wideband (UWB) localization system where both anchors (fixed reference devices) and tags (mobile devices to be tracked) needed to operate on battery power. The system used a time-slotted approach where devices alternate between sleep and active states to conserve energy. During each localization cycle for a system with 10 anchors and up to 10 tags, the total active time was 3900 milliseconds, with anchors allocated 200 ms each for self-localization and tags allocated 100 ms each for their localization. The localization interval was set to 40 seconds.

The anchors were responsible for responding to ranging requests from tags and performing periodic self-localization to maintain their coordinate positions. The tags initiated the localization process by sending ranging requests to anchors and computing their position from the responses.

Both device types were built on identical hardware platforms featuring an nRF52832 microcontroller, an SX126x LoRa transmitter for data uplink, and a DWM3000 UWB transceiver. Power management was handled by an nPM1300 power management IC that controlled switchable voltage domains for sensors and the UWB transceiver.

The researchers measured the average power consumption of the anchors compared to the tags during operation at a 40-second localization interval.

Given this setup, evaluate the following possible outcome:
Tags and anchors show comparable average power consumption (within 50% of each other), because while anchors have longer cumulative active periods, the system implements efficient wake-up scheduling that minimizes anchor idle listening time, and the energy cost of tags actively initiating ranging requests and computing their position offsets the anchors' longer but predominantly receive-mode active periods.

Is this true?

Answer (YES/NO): NO